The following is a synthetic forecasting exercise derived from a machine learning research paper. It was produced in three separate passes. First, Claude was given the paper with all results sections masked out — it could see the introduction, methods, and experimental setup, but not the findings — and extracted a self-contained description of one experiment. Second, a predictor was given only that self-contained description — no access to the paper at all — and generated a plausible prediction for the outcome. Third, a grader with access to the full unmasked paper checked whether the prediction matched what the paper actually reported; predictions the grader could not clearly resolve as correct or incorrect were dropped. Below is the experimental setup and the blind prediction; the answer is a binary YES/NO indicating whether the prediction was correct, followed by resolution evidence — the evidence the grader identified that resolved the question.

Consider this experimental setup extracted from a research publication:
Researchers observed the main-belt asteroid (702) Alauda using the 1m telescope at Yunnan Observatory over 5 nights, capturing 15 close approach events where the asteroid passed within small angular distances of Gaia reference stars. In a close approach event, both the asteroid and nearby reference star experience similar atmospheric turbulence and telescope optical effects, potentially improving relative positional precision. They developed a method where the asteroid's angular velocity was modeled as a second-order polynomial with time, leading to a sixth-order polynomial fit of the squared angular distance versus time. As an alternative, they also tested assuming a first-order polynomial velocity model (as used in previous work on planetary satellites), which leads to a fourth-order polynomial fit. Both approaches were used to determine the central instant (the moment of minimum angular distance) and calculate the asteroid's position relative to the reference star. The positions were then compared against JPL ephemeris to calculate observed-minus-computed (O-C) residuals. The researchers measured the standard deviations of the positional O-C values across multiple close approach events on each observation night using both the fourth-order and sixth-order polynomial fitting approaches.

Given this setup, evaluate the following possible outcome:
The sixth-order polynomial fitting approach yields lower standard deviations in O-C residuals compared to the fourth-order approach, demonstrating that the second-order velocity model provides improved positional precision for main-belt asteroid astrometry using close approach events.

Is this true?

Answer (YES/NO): NO